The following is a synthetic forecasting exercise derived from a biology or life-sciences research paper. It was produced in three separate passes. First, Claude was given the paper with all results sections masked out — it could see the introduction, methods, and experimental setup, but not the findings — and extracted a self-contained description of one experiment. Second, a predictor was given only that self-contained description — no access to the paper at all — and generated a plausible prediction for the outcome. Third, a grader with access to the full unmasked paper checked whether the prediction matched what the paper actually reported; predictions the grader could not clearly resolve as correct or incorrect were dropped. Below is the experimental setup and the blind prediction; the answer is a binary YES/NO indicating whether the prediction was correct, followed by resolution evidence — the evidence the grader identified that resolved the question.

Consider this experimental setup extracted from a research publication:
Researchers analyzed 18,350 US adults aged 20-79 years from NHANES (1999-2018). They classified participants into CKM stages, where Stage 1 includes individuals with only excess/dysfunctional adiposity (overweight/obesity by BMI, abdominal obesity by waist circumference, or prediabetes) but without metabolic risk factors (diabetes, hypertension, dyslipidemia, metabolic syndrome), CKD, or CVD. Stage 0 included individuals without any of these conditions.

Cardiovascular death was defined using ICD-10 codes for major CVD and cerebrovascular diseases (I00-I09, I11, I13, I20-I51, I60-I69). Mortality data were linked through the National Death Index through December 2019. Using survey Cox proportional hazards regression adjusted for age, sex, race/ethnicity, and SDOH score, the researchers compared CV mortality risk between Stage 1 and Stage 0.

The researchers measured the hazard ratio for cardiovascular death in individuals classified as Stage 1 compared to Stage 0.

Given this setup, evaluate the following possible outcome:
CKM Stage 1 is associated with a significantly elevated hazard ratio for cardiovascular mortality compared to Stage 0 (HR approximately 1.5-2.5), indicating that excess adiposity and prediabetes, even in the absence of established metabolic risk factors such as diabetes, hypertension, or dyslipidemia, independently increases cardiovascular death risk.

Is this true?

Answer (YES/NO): NO